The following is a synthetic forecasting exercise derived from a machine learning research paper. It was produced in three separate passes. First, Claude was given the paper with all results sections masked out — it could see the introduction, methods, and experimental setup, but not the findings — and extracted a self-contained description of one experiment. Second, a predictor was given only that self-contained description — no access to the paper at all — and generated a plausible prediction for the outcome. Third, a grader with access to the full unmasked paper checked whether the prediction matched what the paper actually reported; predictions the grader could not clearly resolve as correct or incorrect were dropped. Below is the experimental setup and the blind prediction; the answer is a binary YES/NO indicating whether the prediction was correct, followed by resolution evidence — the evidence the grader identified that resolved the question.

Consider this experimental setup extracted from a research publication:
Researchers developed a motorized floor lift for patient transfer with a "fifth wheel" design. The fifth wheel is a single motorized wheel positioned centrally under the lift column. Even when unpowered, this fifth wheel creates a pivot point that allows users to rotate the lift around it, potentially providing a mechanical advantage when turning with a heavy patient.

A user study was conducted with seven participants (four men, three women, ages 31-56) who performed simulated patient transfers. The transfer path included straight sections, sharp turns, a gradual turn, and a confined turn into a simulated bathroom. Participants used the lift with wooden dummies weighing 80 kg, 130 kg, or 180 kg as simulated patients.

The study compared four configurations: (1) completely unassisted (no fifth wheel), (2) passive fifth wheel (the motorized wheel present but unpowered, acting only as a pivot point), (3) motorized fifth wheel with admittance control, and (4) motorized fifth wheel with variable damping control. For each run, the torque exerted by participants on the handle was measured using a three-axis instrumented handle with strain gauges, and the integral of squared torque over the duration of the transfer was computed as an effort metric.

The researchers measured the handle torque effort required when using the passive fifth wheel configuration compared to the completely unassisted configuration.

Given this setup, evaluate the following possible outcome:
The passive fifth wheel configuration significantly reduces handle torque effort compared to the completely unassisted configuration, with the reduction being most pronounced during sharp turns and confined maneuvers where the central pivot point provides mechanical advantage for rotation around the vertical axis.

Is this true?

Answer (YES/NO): YES